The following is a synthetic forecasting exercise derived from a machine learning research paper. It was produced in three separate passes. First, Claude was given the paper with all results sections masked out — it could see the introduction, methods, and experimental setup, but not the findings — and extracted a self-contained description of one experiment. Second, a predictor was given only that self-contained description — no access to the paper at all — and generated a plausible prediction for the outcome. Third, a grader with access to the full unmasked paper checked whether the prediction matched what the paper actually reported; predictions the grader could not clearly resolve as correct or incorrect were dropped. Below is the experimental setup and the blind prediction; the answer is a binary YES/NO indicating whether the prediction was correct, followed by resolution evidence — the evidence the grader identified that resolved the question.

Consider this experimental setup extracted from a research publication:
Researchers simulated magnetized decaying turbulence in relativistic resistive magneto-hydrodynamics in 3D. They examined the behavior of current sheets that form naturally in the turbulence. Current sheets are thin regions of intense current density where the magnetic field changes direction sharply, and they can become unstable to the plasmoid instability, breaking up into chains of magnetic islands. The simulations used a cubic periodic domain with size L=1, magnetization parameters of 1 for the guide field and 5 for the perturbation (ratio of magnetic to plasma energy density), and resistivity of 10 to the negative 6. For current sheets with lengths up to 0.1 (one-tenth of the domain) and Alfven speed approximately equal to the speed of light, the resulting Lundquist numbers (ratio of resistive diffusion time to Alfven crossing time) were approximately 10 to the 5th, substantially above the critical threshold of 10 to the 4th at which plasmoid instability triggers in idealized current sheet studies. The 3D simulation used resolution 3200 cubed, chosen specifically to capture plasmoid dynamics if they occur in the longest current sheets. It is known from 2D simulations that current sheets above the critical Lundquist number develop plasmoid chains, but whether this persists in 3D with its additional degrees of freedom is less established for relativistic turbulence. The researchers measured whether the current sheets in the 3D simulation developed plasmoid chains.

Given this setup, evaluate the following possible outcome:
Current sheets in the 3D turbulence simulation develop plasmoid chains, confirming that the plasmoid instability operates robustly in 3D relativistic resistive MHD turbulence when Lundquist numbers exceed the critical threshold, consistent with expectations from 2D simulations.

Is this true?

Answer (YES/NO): YES